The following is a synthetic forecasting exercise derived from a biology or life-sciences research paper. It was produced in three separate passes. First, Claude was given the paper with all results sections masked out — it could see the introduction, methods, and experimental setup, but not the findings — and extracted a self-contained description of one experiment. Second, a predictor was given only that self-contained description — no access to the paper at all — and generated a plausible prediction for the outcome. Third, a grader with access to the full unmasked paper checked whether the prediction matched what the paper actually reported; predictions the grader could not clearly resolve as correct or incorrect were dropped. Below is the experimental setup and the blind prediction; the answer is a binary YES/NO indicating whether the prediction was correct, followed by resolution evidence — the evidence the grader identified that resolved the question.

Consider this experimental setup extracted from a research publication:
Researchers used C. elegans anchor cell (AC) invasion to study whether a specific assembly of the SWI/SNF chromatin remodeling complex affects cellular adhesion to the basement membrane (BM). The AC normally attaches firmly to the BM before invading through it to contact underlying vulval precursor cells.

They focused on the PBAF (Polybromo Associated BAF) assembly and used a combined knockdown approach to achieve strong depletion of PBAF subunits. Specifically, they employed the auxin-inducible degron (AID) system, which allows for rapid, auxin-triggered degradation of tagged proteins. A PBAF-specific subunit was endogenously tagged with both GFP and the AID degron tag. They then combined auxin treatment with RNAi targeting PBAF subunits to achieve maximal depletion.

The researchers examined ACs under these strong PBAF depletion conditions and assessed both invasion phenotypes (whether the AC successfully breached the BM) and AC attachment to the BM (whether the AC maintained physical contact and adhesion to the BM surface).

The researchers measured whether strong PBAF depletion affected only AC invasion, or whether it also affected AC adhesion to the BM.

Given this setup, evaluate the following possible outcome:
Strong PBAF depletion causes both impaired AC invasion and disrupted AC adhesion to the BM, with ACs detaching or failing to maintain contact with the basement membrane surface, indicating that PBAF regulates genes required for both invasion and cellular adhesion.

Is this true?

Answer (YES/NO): YES